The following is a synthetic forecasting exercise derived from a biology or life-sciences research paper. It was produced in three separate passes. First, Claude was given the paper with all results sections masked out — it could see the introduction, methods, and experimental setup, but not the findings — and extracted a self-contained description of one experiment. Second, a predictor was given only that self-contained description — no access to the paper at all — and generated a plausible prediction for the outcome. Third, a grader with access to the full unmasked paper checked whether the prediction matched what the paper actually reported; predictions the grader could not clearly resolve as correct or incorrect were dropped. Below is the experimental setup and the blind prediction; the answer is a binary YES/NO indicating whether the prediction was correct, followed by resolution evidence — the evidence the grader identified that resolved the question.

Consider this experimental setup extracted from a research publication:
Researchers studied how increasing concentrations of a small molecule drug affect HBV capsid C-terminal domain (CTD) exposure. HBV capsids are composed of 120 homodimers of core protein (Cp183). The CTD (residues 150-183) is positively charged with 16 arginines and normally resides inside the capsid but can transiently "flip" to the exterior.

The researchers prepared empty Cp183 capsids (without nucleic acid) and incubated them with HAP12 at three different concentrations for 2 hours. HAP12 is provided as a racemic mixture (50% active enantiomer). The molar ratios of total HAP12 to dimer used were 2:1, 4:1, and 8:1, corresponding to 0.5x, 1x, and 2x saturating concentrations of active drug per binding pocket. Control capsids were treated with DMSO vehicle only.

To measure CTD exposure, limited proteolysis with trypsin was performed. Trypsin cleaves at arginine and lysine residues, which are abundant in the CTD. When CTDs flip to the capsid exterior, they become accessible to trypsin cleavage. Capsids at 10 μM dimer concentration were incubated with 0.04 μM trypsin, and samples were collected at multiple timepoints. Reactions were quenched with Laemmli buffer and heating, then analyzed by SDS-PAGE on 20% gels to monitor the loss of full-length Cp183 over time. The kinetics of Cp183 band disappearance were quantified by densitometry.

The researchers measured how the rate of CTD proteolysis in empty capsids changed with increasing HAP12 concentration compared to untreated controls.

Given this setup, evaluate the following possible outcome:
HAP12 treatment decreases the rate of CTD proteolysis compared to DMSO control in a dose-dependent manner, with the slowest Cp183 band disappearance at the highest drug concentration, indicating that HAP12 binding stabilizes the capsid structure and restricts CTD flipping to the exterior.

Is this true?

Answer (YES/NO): NO